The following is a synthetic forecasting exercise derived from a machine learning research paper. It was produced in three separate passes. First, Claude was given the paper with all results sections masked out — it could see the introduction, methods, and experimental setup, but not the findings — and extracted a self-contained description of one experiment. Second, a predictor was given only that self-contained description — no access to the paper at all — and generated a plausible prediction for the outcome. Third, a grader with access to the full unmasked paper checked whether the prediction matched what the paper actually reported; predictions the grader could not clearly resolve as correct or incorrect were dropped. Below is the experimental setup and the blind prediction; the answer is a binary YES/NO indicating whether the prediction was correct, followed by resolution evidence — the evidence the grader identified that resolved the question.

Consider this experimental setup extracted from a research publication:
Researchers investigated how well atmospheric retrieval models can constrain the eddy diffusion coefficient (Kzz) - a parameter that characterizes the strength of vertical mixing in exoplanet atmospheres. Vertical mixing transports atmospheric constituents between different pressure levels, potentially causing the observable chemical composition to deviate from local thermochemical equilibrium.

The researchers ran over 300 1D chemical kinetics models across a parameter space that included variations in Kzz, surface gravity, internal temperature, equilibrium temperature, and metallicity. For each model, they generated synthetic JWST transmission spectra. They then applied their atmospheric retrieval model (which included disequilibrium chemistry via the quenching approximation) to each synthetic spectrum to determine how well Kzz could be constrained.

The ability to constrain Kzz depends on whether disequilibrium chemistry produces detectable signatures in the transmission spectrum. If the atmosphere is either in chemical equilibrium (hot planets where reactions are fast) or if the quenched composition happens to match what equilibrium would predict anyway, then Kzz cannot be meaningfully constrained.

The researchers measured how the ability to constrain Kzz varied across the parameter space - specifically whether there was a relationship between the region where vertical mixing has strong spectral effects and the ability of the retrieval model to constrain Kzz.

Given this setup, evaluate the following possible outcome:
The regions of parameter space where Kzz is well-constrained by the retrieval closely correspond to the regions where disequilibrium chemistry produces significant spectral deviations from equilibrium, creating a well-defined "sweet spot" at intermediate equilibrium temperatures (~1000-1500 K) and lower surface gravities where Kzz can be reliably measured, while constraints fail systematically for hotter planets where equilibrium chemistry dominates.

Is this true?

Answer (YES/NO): NO